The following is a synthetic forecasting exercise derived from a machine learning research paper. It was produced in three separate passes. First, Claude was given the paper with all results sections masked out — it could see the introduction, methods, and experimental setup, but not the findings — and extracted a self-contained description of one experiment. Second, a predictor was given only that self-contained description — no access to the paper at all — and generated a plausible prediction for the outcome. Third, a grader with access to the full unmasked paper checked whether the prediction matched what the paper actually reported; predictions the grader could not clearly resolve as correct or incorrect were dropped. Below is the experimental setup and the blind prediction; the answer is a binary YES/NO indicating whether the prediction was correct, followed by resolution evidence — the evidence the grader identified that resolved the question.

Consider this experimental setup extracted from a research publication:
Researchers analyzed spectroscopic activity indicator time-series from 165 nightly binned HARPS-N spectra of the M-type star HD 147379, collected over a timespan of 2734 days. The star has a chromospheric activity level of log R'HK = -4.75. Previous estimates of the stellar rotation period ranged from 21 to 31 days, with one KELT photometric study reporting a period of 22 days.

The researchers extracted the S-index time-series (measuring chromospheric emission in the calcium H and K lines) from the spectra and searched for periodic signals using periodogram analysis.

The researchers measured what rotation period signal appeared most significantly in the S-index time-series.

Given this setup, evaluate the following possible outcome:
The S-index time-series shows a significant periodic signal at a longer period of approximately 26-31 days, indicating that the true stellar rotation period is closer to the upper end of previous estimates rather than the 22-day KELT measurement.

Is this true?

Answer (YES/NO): NO